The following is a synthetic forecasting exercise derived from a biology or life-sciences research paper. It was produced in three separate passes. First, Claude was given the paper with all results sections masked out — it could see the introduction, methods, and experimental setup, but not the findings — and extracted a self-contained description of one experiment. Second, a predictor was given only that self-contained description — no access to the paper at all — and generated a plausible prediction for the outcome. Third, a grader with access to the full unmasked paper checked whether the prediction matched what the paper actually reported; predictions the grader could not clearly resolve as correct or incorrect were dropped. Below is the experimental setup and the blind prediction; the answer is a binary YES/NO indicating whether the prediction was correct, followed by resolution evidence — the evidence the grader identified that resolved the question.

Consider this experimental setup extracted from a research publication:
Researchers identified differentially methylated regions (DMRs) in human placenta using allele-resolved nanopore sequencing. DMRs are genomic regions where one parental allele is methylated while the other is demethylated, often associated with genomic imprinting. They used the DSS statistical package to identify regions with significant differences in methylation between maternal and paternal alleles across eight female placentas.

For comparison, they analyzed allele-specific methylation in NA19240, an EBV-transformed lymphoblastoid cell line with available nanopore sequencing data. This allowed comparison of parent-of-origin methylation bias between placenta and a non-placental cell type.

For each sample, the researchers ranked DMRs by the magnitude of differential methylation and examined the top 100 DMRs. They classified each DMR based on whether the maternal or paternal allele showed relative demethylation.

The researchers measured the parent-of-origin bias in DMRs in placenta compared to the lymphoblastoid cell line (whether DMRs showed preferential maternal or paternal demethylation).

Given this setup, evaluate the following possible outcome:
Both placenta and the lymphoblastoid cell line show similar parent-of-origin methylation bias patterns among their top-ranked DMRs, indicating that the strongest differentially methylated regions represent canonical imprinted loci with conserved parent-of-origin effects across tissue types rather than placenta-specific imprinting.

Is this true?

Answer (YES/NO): NO